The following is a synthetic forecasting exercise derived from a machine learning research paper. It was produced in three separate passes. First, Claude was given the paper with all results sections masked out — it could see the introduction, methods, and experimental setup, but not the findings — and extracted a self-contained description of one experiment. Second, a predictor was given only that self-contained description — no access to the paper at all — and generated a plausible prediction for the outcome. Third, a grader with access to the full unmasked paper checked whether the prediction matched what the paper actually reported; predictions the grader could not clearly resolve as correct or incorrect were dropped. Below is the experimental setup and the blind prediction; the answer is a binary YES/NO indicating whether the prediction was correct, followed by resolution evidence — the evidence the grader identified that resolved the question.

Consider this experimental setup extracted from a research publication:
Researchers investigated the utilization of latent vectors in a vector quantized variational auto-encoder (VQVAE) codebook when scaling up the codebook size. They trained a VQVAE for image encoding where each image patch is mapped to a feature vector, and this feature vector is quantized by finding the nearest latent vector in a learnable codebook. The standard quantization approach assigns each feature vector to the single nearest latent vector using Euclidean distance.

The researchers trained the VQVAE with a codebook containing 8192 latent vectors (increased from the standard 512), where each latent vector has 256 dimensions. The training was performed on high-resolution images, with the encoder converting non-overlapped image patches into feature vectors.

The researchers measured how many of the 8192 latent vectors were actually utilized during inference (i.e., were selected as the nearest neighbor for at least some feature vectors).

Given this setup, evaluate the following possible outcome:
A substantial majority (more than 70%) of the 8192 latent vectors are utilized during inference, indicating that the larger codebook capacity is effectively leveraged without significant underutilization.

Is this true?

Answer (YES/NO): NO